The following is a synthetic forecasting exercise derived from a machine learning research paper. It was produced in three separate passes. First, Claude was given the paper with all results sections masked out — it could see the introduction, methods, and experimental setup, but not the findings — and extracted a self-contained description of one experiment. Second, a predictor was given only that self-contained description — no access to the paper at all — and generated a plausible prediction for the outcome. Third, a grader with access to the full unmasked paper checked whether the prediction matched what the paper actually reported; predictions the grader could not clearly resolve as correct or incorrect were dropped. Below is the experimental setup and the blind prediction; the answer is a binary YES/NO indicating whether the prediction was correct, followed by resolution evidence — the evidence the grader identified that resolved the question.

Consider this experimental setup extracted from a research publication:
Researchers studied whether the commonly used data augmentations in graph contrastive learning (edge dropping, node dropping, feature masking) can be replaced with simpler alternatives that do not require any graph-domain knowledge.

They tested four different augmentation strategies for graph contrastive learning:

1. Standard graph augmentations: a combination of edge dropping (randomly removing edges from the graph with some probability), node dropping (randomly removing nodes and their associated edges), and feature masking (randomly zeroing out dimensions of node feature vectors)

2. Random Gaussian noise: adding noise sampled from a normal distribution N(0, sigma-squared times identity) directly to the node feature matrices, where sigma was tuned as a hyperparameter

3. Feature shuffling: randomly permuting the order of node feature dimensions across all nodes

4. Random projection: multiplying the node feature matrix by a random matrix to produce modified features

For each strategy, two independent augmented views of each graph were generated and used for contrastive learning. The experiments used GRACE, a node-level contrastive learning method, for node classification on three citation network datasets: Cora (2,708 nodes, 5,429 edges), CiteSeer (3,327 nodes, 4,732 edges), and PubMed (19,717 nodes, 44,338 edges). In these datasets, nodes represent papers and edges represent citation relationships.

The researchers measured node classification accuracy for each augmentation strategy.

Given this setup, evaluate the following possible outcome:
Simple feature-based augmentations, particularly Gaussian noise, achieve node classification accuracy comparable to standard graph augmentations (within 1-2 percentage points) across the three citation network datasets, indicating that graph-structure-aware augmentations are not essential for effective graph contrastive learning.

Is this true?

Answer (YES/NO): YES